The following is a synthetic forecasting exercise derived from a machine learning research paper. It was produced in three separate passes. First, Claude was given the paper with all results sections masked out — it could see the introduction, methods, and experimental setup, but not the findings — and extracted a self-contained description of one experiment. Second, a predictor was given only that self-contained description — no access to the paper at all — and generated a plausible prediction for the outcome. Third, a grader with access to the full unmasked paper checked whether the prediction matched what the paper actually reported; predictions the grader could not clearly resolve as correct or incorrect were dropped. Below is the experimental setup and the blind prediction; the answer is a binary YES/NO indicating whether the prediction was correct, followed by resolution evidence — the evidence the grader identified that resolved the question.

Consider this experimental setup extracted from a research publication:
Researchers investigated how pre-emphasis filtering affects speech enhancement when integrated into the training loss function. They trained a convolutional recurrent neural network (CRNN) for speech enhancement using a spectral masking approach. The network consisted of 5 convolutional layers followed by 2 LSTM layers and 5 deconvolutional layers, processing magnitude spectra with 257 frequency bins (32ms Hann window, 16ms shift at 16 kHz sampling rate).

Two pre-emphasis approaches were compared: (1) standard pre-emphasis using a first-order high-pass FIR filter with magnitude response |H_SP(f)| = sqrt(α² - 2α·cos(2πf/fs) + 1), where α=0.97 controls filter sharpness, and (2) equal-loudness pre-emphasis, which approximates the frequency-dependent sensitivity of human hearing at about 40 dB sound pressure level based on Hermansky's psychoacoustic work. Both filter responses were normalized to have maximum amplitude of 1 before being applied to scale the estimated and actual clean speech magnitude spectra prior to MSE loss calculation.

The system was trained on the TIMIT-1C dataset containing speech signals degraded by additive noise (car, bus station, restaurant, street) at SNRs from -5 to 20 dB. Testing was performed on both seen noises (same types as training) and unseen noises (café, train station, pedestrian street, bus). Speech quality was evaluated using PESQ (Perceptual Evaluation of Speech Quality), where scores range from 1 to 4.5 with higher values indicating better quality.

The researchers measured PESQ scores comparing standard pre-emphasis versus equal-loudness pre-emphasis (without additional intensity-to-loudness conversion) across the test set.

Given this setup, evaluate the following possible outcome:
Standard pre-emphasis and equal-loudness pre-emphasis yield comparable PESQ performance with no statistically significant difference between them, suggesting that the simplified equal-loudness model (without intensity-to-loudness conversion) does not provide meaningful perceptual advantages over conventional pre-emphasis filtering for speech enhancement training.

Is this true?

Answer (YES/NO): NO